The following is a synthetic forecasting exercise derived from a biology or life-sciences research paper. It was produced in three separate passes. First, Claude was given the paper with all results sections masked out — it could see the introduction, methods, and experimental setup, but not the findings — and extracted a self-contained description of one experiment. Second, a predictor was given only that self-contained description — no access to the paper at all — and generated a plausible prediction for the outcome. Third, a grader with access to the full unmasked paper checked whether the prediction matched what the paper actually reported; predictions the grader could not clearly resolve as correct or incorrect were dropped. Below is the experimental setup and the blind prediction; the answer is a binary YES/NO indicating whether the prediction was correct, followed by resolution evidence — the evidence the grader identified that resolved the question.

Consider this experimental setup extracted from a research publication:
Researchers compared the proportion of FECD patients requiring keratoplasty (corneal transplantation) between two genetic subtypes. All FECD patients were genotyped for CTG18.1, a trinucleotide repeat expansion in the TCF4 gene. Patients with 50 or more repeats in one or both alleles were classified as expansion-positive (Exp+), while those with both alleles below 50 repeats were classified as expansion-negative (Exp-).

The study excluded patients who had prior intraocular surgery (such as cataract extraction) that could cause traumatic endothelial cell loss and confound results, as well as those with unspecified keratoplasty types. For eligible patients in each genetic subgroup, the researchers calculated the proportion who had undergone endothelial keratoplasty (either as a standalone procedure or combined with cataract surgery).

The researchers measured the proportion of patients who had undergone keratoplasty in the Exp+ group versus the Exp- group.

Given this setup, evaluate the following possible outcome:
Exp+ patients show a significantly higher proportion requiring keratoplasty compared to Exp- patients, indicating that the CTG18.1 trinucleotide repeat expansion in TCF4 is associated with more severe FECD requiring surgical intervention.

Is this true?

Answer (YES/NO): YES